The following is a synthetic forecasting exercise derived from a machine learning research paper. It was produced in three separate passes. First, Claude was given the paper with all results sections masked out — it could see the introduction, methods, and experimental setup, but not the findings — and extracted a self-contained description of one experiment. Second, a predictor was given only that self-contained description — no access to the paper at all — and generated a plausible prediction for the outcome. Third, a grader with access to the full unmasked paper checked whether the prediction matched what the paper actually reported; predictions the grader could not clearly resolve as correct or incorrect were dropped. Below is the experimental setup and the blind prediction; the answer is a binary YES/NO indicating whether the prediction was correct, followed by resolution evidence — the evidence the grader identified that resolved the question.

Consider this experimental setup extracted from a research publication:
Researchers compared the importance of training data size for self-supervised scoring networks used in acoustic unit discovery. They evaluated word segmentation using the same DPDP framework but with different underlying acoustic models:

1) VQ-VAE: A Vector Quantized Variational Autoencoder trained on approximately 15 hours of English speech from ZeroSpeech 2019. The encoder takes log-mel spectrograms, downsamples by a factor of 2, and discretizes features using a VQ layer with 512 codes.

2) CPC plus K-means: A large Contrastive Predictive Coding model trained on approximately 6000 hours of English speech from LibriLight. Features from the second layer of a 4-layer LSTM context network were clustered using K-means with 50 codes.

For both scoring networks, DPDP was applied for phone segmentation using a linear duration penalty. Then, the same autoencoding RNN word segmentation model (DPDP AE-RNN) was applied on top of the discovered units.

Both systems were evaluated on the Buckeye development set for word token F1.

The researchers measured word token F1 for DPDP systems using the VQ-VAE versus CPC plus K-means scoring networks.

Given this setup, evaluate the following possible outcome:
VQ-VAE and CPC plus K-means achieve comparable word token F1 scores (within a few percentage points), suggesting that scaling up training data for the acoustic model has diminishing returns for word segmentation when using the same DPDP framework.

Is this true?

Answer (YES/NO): NO